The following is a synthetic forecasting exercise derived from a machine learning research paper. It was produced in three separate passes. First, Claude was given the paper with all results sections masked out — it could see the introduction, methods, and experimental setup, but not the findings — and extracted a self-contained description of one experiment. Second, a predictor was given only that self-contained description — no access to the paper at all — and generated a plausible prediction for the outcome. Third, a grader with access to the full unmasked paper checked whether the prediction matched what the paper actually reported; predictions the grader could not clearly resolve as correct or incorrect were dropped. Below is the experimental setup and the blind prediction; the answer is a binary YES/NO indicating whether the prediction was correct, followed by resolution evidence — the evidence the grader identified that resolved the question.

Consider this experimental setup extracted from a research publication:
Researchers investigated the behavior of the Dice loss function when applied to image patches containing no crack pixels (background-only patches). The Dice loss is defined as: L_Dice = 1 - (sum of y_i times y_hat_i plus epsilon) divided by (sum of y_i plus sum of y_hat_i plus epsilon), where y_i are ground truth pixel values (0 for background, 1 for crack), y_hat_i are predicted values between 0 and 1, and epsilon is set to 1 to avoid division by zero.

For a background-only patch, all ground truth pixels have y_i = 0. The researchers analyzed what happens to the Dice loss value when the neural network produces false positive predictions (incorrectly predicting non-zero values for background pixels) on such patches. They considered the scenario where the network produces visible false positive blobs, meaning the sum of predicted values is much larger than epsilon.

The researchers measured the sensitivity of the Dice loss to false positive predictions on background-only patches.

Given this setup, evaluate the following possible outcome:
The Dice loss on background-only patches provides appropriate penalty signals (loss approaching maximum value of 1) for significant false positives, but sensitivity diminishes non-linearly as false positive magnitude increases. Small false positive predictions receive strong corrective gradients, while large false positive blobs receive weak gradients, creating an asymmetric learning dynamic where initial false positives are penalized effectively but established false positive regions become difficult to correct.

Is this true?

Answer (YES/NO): NO